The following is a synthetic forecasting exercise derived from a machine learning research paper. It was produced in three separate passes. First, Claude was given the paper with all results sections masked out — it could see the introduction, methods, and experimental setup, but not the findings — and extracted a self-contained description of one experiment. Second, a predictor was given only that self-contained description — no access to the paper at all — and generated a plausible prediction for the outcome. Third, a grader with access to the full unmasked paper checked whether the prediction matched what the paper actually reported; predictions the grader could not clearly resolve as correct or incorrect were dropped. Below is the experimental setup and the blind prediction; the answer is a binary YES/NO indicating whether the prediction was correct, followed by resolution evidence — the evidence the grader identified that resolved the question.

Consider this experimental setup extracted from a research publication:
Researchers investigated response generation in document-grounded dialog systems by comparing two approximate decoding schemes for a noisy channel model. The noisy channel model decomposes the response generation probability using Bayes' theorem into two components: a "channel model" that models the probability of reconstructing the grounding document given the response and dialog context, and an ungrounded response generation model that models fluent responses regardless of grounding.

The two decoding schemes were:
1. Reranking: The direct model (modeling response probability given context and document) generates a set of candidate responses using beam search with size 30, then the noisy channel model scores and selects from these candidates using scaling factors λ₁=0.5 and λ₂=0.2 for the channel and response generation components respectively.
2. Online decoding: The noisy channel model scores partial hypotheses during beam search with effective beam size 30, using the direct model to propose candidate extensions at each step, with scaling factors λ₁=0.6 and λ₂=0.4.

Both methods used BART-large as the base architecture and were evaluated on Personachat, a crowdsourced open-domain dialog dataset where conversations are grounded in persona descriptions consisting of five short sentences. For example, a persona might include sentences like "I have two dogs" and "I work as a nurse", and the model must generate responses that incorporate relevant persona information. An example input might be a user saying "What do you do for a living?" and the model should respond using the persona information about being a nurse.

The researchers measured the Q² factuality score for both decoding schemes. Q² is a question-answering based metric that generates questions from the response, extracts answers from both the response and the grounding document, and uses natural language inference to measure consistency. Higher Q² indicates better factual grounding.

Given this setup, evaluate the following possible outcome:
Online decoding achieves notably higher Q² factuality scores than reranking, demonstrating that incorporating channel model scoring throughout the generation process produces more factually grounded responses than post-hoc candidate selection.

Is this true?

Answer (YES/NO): NO